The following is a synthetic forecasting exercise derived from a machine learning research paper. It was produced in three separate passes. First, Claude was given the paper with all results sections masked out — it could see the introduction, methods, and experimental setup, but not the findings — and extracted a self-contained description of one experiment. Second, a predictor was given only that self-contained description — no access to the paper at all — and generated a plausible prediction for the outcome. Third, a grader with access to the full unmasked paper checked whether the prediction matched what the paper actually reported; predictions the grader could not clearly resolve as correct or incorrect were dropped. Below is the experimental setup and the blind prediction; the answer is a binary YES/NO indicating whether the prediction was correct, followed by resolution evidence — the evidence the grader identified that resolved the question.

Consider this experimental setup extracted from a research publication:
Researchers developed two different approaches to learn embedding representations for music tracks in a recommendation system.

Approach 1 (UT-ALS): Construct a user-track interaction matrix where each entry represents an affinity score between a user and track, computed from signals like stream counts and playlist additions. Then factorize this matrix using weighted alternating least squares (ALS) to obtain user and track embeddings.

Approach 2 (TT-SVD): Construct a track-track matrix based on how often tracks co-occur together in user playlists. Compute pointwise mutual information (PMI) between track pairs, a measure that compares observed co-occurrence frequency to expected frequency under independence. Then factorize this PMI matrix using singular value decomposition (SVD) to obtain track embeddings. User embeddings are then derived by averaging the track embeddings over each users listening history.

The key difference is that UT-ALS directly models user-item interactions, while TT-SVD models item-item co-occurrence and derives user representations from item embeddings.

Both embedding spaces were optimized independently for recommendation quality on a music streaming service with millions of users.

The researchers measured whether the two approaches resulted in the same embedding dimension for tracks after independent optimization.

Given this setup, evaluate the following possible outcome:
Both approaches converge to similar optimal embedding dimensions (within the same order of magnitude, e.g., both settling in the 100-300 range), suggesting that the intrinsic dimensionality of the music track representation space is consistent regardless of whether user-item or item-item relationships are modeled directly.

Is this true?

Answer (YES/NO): NO